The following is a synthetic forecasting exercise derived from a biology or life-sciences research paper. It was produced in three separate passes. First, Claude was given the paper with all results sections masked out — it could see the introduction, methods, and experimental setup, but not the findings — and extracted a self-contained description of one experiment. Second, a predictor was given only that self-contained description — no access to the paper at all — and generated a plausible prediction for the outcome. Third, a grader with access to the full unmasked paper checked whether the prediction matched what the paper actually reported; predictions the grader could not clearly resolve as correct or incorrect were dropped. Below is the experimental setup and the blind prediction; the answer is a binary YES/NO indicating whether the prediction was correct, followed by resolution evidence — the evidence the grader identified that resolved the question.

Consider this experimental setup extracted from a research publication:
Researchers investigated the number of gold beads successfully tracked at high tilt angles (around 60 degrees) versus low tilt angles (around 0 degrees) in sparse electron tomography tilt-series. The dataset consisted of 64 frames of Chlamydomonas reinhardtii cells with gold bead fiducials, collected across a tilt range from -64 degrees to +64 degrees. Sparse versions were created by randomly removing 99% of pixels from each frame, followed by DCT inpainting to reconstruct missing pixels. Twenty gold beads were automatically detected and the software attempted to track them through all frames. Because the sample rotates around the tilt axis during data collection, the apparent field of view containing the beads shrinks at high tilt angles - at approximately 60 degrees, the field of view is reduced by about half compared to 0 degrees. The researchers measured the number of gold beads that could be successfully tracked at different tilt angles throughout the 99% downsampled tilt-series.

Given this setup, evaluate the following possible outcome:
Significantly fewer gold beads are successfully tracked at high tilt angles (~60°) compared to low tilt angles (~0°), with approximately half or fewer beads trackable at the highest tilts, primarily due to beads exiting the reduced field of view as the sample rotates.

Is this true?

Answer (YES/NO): NO